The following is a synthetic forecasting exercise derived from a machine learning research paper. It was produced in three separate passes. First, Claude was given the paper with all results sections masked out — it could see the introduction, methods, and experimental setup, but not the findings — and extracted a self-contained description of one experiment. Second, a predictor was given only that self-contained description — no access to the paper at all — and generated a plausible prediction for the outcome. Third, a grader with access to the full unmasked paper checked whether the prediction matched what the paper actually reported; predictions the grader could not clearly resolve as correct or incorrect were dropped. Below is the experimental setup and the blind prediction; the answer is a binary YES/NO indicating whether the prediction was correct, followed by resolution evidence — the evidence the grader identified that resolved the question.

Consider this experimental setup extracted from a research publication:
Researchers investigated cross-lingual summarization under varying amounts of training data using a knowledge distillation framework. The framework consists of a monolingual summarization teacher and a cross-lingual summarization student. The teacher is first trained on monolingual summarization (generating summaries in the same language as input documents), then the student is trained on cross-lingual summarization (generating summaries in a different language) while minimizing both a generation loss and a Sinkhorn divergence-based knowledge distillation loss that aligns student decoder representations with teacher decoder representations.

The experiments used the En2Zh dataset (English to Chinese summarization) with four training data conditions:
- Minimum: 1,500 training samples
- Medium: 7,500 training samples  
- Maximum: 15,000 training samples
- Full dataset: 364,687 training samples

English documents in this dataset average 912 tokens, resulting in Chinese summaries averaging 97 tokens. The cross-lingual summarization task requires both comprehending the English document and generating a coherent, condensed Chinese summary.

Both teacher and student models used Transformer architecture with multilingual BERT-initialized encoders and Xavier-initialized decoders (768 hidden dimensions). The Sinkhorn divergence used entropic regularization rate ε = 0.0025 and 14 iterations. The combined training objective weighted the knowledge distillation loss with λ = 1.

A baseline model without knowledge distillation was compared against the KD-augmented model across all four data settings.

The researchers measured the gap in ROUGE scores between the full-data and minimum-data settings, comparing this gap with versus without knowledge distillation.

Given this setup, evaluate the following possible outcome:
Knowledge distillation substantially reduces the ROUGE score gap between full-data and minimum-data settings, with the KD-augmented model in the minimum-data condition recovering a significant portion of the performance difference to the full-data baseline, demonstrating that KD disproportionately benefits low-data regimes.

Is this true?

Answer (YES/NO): NO